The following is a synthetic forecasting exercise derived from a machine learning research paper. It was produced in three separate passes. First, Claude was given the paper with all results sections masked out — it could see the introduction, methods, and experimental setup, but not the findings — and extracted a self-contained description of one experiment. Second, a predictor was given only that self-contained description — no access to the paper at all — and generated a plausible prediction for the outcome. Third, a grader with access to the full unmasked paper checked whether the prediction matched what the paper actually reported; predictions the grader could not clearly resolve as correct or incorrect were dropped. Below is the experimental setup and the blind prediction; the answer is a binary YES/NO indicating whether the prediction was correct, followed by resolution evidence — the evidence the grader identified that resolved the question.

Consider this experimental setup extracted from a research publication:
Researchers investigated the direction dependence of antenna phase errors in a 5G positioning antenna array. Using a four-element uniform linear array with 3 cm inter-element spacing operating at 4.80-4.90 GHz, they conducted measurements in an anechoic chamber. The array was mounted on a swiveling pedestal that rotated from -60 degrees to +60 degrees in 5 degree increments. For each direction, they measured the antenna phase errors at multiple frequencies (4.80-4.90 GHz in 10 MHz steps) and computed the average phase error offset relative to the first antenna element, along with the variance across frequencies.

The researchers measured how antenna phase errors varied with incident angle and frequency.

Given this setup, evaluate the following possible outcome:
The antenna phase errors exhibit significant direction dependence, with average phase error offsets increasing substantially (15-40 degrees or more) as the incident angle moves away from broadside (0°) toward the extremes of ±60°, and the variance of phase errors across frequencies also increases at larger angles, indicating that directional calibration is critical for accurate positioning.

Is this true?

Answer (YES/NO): NO